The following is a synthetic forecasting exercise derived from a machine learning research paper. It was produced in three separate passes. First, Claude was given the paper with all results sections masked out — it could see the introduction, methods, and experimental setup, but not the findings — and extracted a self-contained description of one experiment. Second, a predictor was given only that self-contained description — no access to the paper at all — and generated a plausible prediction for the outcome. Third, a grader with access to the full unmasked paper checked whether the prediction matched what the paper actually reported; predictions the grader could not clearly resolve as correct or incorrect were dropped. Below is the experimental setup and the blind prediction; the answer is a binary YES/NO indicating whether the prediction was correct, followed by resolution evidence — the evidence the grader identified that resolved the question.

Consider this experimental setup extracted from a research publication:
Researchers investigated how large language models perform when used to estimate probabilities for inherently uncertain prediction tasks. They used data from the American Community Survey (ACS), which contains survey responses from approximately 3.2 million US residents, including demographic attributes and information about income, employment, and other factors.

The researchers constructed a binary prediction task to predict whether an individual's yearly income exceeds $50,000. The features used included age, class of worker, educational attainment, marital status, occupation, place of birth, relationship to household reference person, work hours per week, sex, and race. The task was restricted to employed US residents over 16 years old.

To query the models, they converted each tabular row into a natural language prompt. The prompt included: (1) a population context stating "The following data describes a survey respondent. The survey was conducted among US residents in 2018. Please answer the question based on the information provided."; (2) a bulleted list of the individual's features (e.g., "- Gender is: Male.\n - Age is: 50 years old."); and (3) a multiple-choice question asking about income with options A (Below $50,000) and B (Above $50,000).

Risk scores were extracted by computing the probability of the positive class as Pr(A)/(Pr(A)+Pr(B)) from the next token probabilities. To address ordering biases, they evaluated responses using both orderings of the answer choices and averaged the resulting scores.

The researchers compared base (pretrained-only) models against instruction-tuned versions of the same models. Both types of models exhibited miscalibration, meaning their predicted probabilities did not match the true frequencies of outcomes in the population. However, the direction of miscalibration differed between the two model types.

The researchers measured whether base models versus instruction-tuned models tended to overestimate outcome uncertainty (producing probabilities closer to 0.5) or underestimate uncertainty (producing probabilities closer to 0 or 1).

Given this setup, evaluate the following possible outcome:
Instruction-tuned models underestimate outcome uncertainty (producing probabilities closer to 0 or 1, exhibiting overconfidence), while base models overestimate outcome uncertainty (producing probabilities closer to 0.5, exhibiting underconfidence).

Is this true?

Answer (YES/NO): YES